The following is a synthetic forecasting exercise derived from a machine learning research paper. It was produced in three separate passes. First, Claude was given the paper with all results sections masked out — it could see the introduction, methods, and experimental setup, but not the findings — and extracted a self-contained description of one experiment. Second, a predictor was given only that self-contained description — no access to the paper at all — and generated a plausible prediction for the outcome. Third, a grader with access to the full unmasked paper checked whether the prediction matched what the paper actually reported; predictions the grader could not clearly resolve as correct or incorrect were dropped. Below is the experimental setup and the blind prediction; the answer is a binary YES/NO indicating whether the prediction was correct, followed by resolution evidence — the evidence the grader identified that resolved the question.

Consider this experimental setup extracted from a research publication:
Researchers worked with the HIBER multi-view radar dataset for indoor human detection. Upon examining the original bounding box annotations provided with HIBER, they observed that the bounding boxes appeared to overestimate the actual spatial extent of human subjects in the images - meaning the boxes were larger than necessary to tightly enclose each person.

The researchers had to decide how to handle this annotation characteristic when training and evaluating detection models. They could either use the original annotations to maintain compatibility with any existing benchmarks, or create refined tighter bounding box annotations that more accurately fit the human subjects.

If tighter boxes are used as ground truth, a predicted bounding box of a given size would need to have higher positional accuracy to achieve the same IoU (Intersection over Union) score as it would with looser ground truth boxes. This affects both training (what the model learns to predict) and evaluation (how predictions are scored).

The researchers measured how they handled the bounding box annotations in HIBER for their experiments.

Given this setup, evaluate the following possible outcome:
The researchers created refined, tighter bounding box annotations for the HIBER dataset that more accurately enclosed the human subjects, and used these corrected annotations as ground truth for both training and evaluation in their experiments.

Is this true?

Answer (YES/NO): YES